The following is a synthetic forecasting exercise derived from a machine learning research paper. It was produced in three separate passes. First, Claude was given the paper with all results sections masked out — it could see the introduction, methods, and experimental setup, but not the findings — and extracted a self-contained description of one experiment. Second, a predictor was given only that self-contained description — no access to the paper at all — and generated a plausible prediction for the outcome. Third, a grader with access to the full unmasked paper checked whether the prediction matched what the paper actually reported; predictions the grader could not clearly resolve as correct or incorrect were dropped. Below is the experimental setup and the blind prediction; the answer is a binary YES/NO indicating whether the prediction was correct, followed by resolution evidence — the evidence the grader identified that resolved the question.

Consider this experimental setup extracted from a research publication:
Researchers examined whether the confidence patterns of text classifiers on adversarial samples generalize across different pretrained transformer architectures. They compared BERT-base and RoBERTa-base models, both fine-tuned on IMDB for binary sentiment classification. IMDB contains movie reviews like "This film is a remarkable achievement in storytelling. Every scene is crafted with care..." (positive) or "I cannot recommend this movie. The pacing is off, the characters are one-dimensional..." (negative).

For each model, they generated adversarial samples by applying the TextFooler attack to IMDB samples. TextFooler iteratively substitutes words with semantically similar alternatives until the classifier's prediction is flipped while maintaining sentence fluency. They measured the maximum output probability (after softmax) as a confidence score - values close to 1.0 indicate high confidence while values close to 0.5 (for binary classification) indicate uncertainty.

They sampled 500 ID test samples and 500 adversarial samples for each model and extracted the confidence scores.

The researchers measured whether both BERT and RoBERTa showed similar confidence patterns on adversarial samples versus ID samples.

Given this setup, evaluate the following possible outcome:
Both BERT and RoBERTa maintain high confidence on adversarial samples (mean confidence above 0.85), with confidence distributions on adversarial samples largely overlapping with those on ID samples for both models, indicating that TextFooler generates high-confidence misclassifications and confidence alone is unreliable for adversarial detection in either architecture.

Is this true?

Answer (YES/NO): NO